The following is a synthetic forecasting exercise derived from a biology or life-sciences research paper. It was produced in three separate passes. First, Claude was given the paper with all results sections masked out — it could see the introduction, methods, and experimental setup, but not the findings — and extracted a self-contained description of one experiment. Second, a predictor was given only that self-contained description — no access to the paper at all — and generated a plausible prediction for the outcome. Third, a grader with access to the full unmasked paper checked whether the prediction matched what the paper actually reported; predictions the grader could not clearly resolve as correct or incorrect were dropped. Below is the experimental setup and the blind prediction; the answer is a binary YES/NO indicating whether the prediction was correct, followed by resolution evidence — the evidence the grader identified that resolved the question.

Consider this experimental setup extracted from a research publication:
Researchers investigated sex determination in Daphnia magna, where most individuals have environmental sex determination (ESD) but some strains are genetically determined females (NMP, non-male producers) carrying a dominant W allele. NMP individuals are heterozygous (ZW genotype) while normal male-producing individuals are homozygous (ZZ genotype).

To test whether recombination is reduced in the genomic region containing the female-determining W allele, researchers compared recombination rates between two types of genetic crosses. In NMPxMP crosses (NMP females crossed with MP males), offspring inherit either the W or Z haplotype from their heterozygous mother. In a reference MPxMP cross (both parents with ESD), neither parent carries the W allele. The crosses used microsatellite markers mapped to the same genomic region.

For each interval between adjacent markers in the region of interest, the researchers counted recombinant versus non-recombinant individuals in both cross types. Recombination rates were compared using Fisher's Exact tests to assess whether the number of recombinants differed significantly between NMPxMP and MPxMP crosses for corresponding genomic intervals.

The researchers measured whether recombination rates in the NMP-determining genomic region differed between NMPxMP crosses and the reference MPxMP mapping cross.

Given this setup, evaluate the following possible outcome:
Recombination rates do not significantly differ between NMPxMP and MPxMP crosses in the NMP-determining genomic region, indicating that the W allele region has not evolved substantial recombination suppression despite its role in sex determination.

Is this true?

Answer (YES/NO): NO